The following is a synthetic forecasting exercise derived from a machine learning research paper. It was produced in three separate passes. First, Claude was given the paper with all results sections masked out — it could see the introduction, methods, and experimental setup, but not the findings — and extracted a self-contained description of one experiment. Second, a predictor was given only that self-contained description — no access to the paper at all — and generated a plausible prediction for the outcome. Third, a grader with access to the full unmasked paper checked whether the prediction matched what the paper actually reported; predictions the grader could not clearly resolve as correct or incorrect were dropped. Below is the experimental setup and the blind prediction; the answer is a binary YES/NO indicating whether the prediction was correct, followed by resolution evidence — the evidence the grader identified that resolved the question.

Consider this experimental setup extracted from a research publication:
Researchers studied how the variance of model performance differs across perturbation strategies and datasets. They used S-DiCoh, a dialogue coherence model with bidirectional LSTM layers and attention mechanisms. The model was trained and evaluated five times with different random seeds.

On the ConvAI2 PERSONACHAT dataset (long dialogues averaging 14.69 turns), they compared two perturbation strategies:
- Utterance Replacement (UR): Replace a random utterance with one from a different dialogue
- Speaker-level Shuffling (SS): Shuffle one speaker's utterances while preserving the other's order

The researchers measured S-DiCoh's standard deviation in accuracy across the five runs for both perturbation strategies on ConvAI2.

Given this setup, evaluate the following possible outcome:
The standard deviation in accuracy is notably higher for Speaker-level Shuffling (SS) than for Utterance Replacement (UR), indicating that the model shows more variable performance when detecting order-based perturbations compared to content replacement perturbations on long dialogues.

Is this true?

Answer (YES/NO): NO